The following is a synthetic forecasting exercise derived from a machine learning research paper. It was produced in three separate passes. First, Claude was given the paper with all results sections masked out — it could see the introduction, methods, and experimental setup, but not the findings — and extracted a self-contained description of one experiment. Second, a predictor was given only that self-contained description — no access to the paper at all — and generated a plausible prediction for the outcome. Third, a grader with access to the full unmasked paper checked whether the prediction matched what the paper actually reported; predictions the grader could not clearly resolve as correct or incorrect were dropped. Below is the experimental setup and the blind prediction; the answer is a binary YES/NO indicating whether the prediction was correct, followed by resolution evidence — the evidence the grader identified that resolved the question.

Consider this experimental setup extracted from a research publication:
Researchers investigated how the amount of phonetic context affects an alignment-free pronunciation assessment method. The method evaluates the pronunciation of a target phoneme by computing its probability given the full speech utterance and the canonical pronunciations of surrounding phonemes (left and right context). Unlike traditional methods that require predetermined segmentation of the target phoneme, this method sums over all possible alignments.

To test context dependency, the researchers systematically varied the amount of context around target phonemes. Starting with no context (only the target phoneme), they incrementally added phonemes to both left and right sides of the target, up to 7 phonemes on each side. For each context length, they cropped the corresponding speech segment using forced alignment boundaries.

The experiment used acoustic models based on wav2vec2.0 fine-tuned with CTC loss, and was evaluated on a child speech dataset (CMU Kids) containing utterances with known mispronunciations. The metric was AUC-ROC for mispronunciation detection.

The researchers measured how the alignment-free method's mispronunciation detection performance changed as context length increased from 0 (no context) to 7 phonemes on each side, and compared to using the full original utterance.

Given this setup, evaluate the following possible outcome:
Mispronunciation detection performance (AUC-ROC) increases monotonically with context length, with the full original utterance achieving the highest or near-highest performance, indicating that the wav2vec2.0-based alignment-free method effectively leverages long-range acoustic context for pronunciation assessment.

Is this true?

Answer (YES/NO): NO